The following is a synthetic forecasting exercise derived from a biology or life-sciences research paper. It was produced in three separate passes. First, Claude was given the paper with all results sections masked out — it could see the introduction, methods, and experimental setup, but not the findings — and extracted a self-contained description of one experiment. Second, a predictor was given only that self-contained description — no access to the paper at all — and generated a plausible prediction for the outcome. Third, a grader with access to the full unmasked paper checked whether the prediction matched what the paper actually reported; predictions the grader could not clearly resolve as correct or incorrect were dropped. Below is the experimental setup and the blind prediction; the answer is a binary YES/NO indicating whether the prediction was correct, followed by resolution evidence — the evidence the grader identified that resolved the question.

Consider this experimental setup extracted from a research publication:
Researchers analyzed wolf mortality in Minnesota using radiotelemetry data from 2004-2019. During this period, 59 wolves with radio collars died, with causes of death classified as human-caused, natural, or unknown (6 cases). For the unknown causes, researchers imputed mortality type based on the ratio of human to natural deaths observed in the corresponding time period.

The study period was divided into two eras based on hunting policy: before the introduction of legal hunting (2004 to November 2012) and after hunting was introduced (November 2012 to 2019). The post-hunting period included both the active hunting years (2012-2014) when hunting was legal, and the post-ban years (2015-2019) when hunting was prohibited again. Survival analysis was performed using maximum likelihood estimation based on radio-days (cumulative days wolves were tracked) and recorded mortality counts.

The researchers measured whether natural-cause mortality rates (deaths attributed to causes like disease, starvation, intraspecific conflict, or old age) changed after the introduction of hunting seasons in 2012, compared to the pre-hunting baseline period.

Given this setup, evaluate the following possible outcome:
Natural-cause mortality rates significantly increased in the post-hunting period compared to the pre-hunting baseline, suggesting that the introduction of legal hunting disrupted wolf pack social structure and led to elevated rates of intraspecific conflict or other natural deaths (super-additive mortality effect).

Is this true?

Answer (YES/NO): NO